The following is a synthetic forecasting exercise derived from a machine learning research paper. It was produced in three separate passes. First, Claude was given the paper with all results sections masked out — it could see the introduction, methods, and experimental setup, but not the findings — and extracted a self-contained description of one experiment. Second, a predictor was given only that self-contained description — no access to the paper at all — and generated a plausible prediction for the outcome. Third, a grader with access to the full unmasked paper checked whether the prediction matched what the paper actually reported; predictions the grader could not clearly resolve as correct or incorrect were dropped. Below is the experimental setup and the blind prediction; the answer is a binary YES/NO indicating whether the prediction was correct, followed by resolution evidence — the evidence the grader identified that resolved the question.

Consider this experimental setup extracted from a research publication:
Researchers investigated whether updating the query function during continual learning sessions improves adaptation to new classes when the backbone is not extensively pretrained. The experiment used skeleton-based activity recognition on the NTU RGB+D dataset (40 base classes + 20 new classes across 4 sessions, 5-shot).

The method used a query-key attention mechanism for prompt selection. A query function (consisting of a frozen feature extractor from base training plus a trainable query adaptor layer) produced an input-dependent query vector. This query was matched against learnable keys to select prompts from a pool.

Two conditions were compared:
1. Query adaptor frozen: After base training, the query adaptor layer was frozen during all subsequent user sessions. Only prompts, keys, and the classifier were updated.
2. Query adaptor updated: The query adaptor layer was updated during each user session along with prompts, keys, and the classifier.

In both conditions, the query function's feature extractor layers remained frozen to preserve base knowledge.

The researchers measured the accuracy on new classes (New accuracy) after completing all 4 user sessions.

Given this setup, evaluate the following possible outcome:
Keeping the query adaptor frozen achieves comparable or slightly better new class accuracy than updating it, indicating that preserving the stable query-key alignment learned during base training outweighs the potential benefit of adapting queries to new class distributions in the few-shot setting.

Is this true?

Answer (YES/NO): NO